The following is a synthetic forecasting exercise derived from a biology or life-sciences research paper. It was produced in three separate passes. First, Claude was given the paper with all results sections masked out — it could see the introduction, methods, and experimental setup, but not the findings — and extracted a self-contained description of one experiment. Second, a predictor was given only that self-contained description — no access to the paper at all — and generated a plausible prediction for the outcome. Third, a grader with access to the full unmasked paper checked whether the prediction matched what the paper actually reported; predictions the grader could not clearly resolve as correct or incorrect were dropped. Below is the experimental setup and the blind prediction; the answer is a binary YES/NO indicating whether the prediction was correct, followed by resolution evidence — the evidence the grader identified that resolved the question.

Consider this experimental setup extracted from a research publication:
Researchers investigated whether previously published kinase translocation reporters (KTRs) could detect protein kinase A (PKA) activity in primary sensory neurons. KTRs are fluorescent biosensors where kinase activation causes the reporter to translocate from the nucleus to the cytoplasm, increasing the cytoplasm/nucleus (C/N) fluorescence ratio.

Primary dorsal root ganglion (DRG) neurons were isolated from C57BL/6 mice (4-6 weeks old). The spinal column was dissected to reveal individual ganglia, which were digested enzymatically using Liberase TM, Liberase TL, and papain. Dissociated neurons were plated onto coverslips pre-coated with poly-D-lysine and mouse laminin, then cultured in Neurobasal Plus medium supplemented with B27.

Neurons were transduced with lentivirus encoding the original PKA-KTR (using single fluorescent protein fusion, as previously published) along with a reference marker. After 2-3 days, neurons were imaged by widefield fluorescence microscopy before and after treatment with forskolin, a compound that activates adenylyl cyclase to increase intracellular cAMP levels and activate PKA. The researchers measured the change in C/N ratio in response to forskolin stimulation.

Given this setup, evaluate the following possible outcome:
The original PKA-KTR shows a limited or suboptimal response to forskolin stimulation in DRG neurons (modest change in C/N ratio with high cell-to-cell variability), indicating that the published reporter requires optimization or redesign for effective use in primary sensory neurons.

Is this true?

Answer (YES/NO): YES